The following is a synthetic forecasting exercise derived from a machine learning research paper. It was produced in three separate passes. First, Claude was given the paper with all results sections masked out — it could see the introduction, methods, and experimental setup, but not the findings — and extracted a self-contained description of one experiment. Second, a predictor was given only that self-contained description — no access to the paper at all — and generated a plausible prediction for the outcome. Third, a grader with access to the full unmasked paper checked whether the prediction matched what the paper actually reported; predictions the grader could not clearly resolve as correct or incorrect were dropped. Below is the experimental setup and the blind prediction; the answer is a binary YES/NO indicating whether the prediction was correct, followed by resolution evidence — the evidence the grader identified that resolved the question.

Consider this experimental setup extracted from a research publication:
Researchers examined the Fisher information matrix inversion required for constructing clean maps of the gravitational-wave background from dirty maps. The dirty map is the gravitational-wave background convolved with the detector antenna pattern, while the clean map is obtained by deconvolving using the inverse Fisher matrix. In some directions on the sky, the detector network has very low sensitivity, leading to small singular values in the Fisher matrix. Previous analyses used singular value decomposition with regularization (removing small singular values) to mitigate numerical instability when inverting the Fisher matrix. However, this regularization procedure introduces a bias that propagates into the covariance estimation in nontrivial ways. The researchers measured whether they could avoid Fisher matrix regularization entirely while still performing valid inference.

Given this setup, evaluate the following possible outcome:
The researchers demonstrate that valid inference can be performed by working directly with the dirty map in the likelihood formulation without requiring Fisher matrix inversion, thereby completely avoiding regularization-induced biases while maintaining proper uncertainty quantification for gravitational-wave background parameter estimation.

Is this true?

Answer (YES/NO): NO